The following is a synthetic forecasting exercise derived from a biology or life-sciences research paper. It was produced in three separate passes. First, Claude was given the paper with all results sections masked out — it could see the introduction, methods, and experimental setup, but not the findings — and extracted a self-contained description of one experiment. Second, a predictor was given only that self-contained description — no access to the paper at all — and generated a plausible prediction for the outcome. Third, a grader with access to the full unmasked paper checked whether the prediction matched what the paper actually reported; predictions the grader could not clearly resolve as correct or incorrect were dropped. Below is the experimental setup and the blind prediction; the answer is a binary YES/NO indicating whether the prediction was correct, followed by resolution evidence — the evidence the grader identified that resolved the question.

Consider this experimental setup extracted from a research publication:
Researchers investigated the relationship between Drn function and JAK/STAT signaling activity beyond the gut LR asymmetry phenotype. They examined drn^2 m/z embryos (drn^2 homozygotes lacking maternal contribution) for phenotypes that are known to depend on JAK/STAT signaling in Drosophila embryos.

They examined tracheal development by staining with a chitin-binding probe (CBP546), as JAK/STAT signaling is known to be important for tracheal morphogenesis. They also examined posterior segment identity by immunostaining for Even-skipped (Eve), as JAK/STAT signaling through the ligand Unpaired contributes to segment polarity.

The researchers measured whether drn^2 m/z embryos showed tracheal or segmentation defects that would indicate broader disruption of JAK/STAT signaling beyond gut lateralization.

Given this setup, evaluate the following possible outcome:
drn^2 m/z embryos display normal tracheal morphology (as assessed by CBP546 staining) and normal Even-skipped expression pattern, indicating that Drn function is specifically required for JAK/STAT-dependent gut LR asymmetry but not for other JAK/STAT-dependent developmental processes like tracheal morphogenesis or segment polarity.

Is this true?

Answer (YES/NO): NO